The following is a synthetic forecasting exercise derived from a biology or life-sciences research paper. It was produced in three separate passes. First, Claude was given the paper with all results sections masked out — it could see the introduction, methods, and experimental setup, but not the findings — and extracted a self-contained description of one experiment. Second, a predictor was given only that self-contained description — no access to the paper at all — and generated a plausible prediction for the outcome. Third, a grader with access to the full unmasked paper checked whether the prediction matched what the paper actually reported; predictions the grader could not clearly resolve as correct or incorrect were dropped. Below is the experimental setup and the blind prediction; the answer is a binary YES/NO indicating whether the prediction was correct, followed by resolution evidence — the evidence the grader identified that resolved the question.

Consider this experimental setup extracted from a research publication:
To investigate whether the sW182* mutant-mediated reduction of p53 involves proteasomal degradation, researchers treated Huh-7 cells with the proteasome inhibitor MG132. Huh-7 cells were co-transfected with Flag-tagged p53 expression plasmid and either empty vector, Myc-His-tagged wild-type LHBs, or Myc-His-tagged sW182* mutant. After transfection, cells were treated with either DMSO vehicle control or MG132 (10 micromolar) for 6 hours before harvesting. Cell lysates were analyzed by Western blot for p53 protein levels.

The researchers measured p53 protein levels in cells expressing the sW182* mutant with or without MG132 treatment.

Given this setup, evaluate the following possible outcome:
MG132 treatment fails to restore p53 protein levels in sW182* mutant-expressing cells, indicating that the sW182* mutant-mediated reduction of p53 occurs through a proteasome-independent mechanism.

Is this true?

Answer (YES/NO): NO